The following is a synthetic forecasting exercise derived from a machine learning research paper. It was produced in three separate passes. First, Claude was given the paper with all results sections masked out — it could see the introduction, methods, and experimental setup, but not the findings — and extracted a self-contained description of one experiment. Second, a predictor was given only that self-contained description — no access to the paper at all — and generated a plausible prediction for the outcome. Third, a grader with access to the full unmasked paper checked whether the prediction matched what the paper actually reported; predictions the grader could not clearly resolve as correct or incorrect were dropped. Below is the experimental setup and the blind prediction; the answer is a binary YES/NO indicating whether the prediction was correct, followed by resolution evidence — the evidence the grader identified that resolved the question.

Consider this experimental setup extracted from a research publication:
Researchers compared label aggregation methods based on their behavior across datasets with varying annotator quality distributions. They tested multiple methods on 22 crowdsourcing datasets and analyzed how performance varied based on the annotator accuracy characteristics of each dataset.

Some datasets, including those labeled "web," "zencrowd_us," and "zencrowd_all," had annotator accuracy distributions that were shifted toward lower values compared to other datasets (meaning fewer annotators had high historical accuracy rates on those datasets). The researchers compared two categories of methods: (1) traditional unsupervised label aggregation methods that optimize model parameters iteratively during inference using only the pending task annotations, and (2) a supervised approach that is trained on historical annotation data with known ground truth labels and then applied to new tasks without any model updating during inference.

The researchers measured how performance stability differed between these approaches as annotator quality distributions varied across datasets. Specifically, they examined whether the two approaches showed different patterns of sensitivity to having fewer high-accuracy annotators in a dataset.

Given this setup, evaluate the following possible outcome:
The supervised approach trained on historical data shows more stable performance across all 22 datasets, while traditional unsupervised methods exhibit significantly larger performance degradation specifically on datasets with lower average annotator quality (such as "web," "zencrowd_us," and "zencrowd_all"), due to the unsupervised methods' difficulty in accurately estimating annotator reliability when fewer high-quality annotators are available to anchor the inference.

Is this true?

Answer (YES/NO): YES